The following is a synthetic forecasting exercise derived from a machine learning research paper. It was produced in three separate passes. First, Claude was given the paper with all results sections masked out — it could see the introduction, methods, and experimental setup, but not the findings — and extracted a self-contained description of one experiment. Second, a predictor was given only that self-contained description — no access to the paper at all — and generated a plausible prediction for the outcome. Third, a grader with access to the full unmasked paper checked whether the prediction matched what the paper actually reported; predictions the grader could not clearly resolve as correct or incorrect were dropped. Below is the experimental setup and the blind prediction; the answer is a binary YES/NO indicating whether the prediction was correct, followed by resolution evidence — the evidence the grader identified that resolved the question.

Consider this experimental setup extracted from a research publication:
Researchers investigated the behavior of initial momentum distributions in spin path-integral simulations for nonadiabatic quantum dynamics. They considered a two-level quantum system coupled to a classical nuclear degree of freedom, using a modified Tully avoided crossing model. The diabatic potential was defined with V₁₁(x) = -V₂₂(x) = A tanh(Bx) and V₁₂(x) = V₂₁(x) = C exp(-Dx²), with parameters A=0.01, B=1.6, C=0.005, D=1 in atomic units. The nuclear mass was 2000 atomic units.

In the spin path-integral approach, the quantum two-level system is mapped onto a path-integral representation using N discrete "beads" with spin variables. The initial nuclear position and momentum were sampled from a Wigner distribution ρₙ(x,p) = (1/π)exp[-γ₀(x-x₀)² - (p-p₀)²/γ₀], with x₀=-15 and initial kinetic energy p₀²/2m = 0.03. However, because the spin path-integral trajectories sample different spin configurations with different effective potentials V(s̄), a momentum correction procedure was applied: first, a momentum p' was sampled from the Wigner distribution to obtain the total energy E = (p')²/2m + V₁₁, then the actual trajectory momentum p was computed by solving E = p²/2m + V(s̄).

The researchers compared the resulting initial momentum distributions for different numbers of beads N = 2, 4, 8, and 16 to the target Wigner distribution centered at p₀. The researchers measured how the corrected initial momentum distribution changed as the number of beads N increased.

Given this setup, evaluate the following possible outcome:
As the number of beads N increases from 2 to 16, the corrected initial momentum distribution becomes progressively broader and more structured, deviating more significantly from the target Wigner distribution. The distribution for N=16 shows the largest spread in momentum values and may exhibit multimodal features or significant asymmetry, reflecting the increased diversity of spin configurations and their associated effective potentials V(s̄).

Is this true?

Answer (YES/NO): NO